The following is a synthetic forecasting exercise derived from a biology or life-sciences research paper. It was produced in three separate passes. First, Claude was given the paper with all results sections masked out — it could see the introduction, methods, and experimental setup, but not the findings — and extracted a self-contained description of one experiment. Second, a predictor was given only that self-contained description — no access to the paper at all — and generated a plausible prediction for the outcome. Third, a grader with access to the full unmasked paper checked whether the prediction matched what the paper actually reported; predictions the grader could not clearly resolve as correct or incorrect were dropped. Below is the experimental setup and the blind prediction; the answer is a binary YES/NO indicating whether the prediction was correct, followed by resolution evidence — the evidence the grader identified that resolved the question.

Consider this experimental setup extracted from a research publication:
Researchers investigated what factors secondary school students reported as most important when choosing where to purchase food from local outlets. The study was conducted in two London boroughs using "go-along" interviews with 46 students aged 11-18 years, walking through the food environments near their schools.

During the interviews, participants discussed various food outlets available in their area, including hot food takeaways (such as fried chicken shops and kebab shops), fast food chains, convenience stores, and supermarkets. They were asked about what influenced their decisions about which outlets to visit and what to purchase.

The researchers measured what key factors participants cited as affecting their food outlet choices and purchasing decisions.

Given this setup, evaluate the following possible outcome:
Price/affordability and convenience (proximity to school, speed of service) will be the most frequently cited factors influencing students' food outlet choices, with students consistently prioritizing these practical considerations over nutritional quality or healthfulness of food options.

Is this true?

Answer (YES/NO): NO